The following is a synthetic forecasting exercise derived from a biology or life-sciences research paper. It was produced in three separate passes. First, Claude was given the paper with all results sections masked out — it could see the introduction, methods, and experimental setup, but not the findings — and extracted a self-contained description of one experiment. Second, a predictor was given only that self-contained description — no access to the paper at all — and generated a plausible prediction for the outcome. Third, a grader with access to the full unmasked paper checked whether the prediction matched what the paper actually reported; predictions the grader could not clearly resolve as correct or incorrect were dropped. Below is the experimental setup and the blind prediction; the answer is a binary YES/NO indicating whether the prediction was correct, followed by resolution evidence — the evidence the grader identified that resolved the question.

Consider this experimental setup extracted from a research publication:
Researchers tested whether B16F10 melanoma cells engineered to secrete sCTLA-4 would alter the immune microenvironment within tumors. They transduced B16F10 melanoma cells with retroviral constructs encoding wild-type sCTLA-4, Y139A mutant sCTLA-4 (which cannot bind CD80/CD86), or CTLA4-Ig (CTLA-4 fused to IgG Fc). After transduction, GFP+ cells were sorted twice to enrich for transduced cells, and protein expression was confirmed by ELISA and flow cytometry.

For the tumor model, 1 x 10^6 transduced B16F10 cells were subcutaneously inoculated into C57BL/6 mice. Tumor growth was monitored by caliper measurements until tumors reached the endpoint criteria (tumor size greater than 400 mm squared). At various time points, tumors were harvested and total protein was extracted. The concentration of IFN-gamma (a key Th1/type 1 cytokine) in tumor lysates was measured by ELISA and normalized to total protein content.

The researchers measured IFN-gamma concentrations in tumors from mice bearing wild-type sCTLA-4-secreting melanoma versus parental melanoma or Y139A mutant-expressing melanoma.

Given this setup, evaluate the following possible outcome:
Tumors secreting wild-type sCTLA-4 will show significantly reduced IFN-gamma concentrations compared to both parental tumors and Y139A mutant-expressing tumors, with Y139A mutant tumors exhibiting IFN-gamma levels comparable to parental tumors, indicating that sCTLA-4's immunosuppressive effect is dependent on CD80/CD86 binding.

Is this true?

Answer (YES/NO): YES